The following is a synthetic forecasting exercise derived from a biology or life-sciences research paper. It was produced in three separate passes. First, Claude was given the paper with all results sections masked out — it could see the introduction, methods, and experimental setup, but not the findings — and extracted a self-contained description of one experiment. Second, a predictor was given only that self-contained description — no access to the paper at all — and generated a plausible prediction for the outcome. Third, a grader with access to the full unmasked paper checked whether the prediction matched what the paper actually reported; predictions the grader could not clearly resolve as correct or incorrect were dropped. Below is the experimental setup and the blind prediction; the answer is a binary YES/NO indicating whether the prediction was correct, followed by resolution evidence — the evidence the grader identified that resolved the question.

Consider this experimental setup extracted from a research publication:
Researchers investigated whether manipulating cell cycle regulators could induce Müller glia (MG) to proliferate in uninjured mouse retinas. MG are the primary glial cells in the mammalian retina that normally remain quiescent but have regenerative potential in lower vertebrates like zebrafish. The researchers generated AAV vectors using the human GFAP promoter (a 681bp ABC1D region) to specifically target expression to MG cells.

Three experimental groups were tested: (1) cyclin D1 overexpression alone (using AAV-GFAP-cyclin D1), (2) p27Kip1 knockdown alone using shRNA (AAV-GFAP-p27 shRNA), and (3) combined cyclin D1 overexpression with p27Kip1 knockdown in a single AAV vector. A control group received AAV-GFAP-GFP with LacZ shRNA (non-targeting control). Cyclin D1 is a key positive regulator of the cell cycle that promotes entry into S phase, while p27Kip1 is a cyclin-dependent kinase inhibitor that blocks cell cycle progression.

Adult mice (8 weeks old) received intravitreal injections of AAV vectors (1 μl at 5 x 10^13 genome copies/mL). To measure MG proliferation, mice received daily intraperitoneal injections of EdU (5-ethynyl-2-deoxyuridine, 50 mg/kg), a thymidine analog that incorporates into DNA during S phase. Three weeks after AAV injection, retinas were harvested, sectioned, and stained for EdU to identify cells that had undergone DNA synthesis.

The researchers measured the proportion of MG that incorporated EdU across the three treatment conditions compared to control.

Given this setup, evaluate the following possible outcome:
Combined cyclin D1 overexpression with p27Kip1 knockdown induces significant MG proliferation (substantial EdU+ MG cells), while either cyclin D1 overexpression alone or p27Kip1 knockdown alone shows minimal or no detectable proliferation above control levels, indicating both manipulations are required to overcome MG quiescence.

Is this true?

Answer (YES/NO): NO